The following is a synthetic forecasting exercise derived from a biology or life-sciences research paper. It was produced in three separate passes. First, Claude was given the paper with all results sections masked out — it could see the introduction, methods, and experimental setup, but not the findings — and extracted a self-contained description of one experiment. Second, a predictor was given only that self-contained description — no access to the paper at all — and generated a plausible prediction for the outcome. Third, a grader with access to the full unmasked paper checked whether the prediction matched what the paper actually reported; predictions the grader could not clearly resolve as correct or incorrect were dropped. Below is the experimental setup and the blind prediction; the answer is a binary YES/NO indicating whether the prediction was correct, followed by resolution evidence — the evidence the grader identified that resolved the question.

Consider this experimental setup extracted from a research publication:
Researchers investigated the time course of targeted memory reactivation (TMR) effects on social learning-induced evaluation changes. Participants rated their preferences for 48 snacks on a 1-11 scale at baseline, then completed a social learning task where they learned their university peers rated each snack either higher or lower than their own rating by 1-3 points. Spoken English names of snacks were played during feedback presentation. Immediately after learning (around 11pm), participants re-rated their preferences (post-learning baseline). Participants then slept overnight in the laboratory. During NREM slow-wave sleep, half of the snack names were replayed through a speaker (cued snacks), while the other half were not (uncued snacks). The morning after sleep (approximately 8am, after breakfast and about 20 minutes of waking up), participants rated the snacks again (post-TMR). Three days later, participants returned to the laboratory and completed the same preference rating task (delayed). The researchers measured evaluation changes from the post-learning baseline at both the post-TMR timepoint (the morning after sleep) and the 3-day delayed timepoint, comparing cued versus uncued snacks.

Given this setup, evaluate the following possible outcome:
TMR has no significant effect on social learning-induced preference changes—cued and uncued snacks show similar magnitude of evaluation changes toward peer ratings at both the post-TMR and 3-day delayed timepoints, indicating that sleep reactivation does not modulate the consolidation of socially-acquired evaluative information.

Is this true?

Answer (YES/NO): NO